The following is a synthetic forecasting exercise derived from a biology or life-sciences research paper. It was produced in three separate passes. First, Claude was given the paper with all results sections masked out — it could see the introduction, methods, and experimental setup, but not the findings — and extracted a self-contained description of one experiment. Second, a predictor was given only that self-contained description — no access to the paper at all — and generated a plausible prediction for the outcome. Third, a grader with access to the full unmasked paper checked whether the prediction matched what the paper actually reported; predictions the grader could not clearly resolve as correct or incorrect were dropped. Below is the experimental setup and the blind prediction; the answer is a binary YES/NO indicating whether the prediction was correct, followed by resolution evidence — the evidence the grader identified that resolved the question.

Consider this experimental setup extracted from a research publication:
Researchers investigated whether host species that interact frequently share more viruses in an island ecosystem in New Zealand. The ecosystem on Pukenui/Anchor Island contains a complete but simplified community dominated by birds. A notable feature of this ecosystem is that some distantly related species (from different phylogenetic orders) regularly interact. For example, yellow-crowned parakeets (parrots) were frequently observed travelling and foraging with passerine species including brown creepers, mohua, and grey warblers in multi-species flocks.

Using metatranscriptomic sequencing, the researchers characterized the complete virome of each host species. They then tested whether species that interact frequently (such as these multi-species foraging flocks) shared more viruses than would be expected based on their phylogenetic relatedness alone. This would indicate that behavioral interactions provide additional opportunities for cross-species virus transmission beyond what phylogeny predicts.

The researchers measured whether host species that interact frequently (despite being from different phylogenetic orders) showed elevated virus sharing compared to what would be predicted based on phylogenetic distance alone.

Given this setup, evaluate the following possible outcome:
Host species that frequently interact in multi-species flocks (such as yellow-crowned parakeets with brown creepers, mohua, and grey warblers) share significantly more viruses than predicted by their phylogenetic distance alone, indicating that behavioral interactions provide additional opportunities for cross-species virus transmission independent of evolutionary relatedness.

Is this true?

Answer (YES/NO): NO